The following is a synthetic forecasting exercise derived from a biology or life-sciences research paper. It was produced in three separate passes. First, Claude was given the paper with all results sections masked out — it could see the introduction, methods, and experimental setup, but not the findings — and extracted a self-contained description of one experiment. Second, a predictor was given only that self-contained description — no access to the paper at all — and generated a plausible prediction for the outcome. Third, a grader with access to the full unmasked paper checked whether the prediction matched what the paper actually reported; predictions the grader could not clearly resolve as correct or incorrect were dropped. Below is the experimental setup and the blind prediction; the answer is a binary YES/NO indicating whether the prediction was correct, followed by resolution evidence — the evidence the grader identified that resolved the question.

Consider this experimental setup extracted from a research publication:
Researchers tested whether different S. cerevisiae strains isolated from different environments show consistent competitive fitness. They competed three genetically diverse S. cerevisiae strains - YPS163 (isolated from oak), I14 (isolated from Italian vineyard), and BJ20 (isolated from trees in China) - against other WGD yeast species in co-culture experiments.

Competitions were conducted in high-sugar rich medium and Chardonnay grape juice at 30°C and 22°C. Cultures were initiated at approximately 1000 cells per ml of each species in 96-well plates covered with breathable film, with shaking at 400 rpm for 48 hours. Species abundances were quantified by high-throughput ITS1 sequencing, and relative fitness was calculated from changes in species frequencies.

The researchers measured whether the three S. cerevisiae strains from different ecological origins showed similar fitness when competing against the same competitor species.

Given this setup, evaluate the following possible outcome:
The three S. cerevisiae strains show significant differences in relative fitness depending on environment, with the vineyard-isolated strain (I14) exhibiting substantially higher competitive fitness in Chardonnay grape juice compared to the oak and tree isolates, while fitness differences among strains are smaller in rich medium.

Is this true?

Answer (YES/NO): NO